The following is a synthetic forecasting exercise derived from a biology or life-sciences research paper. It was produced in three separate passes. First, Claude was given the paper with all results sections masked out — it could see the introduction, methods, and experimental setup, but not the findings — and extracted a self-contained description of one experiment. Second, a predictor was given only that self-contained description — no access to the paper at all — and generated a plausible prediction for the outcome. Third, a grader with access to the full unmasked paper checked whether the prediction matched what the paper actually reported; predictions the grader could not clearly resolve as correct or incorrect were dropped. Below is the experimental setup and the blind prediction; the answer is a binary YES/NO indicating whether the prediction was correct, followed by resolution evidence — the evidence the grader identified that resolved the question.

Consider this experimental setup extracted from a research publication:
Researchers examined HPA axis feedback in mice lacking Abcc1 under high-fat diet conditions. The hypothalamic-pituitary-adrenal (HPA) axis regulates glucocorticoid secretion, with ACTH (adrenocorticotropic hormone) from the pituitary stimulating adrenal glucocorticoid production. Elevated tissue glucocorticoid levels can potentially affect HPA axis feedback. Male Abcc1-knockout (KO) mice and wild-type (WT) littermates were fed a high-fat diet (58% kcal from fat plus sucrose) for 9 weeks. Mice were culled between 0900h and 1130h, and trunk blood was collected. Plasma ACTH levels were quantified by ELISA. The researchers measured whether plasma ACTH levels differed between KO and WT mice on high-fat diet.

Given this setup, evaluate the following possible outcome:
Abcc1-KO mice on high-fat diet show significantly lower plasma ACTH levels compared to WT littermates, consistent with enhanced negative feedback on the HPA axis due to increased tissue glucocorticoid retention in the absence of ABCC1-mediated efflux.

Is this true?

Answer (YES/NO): NO